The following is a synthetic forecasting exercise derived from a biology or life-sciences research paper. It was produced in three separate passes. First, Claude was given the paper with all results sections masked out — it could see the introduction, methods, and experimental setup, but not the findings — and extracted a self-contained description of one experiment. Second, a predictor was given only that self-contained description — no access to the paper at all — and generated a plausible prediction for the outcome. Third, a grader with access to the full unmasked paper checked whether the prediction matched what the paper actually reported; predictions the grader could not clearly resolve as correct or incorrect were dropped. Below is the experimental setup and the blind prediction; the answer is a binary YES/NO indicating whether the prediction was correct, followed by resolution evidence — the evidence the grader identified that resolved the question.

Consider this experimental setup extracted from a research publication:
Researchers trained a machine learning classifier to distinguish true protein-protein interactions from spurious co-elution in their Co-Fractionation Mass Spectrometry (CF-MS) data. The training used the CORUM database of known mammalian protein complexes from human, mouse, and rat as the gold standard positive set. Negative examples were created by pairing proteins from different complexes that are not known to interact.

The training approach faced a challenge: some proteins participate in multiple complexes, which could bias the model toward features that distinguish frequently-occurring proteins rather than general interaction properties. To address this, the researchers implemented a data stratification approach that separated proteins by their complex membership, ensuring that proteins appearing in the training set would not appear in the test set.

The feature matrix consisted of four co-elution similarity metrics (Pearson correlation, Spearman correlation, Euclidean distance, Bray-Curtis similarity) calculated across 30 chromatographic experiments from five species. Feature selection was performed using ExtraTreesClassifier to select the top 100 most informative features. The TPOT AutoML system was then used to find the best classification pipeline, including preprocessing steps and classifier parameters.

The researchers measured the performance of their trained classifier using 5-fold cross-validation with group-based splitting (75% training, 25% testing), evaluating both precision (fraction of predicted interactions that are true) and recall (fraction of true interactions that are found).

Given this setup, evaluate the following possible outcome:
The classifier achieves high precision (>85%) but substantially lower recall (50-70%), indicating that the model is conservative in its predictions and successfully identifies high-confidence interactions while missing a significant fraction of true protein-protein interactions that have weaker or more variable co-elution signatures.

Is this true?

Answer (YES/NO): NO